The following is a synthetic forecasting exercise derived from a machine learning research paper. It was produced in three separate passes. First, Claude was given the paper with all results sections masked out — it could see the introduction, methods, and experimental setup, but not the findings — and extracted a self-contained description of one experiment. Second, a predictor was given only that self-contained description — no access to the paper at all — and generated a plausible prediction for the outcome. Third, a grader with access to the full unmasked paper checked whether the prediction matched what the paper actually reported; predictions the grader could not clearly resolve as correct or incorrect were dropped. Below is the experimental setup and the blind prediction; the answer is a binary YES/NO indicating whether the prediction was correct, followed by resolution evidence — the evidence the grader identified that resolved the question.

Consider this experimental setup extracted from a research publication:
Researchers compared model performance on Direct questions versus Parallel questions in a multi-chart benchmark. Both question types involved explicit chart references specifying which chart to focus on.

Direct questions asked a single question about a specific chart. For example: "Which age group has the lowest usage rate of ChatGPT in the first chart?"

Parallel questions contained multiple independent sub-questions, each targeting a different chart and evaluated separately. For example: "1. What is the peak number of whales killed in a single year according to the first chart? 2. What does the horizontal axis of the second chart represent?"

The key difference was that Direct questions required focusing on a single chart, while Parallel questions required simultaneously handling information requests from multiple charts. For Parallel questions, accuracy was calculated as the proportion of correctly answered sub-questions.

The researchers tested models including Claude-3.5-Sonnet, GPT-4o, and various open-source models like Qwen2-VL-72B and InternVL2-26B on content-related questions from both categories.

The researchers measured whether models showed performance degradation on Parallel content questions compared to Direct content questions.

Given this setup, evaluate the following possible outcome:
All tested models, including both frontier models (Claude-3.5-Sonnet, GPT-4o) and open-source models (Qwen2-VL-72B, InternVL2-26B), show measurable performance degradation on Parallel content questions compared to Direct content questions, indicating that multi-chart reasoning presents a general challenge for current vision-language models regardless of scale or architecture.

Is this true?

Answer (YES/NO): NO